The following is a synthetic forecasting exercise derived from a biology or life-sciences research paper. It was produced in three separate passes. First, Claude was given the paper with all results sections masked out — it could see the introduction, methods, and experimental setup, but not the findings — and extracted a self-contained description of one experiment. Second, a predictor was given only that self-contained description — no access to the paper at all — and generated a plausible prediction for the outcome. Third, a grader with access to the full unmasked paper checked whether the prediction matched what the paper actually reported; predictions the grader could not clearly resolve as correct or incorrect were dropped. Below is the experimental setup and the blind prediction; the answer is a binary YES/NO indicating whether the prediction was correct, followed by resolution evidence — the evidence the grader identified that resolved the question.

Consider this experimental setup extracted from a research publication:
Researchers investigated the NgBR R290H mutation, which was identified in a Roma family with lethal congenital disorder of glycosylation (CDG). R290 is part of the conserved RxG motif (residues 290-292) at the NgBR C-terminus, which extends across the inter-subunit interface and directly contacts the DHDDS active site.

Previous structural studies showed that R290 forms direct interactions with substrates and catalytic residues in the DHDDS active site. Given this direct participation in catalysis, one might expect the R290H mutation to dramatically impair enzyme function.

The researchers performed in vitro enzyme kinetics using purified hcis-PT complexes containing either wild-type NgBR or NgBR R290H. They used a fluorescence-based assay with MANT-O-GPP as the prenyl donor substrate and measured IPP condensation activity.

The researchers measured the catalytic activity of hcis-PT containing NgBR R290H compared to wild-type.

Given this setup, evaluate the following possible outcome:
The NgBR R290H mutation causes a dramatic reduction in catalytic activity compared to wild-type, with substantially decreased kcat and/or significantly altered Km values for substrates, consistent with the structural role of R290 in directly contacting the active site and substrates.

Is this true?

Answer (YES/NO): NO